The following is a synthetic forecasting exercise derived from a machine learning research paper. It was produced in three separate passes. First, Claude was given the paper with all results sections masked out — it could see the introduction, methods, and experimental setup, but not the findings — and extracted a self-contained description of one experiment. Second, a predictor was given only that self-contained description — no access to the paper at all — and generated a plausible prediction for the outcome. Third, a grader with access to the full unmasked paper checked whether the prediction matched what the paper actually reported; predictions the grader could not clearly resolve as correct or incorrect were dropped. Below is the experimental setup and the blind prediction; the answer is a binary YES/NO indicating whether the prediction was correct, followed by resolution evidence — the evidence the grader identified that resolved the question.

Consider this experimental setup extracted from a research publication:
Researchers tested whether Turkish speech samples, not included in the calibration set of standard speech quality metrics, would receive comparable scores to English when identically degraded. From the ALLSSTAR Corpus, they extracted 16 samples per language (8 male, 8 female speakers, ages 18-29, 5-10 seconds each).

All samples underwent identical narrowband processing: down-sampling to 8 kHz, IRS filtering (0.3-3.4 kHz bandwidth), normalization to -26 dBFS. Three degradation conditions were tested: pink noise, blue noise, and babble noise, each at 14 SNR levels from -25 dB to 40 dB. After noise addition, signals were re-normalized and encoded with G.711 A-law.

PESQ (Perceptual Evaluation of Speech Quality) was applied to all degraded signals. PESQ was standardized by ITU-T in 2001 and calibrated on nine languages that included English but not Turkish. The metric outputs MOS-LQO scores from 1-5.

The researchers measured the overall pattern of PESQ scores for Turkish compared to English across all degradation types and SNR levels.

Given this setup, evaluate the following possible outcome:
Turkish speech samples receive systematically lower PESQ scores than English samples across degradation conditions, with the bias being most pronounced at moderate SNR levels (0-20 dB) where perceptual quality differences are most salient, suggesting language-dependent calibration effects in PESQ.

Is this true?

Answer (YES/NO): NO